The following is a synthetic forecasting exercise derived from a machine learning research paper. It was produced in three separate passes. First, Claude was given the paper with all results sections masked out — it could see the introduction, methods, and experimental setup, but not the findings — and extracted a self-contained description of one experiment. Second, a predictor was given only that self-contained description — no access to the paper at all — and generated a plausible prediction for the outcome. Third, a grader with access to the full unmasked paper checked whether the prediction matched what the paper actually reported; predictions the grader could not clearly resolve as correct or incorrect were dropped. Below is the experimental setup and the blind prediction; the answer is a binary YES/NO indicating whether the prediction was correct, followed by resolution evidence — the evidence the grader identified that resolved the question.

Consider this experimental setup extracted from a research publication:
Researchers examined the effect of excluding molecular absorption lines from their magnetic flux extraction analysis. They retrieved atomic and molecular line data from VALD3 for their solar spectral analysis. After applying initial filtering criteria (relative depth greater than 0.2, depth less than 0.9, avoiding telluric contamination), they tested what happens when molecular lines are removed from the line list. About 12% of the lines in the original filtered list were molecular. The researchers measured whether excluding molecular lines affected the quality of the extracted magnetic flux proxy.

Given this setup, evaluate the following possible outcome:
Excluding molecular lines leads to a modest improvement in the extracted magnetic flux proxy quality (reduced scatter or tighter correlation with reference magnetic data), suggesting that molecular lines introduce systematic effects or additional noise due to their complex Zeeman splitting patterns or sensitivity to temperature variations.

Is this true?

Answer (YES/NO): NO